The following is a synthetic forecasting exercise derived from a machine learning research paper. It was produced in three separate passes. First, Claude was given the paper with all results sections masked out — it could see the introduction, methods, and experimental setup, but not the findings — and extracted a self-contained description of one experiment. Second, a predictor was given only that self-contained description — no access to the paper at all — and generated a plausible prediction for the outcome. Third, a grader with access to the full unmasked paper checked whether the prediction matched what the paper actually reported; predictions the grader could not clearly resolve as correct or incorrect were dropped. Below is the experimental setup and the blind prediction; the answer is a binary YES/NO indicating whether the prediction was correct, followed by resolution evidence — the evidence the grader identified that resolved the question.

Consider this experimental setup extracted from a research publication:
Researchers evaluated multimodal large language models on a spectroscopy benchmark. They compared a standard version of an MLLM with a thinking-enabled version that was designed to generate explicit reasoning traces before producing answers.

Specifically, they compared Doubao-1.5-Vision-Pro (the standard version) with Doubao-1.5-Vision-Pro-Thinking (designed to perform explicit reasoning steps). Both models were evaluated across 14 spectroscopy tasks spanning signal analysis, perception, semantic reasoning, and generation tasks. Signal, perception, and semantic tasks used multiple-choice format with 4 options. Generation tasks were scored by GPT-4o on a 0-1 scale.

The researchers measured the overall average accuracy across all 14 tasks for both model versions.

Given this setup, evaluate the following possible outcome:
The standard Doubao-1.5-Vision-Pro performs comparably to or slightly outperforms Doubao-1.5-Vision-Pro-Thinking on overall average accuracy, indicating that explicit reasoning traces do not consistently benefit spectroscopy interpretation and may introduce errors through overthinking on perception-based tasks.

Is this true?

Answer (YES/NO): NO